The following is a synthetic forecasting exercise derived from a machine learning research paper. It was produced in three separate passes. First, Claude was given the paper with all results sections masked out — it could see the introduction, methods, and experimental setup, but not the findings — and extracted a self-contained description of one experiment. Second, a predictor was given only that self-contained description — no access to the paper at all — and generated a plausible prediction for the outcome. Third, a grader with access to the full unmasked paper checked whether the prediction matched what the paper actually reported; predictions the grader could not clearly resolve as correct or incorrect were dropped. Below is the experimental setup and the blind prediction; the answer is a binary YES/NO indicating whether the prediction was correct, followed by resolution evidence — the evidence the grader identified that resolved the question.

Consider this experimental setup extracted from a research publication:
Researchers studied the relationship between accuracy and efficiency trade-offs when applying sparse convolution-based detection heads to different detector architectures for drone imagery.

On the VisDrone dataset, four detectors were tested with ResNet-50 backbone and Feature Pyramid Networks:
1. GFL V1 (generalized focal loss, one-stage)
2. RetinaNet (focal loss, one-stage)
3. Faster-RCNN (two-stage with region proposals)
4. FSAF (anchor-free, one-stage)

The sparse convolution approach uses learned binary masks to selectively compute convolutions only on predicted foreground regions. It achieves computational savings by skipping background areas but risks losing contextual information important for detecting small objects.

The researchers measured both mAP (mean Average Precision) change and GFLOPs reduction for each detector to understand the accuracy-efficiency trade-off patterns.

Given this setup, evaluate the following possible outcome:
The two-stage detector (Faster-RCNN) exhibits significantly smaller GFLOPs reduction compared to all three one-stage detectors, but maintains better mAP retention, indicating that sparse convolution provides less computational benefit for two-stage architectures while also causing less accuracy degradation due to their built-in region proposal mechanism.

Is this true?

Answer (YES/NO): NO